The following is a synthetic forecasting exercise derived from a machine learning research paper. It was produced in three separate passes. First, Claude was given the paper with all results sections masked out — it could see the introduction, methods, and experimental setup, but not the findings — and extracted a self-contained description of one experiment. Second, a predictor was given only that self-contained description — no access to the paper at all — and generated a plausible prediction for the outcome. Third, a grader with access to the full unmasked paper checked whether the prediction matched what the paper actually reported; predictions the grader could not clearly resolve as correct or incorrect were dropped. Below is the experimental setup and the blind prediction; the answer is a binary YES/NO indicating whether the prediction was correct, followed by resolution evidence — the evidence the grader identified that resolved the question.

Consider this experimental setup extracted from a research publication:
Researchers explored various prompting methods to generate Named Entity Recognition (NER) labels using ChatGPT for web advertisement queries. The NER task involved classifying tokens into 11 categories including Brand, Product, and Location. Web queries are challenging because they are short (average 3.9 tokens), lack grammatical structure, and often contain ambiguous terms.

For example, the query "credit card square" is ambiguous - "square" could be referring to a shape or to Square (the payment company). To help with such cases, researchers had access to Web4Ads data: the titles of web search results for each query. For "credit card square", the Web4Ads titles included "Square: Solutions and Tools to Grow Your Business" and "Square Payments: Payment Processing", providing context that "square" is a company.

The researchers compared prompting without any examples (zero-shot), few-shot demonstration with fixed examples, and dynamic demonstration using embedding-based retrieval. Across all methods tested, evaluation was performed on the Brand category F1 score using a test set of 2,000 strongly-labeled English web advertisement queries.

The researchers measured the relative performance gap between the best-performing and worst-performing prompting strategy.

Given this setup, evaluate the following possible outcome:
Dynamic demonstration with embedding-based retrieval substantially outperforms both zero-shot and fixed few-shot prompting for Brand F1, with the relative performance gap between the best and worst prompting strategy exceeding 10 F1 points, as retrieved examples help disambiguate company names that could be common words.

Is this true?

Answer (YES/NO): NO